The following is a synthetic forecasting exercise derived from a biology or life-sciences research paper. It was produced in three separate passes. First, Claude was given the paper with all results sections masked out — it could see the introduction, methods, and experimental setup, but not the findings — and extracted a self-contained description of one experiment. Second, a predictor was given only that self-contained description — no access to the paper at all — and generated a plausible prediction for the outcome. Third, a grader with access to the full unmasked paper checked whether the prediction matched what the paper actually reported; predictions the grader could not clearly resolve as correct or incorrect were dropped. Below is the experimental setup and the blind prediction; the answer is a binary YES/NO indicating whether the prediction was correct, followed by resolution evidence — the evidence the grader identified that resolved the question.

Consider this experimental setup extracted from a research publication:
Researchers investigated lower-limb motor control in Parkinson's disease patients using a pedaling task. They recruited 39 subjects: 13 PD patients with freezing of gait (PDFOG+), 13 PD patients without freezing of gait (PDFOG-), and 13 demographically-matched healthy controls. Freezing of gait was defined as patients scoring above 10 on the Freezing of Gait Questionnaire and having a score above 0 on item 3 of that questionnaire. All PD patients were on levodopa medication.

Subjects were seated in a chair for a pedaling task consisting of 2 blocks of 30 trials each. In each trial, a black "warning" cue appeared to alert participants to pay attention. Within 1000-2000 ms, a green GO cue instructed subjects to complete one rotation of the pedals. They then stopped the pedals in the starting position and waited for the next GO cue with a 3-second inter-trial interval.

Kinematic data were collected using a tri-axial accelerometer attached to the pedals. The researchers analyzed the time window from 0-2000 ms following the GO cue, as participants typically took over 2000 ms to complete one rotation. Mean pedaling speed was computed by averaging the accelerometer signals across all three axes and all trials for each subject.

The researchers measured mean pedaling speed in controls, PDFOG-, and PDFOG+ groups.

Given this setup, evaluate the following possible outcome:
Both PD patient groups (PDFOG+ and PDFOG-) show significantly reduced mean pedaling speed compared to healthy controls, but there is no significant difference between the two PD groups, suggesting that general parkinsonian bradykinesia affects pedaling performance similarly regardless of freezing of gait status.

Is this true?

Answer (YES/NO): NO